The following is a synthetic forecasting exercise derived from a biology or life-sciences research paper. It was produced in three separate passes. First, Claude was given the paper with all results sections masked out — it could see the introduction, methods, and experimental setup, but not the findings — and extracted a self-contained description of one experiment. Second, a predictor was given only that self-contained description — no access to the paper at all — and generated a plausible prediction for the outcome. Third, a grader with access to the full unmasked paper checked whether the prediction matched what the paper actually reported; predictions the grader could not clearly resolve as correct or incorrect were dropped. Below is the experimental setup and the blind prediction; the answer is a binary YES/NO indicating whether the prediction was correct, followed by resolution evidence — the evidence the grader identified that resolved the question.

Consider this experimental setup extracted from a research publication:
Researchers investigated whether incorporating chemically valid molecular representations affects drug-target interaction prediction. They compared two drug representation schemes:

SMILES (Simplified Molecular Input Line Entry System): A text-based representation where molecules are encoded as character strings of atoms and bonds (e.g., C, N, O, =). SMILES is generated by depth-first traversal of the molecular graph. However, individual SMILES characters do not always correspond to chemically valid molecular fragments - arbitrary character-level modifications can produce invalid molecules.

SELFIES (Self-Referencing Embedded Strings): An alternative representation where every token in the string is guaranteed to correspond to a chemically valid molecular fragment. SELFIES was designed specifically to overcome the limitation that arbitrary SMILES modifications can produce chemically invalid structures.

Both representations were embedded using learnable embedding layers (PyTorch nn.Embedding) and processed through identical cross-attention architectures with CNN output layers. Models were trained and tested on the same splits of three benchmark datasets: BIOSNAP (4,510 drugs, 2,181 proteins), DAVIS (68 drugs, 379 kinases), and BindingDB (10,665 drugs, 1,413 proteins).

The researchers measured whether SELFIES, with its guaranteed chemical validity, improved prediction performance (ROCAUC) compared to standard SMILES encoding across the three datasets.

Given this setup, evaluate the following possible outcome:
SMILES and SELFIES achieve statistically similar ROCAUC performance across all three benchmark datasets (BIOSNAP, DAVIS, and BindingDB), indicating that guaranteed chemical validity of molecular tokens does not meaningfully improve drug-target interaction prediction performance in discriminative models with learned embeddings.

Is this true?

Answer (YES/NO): NO